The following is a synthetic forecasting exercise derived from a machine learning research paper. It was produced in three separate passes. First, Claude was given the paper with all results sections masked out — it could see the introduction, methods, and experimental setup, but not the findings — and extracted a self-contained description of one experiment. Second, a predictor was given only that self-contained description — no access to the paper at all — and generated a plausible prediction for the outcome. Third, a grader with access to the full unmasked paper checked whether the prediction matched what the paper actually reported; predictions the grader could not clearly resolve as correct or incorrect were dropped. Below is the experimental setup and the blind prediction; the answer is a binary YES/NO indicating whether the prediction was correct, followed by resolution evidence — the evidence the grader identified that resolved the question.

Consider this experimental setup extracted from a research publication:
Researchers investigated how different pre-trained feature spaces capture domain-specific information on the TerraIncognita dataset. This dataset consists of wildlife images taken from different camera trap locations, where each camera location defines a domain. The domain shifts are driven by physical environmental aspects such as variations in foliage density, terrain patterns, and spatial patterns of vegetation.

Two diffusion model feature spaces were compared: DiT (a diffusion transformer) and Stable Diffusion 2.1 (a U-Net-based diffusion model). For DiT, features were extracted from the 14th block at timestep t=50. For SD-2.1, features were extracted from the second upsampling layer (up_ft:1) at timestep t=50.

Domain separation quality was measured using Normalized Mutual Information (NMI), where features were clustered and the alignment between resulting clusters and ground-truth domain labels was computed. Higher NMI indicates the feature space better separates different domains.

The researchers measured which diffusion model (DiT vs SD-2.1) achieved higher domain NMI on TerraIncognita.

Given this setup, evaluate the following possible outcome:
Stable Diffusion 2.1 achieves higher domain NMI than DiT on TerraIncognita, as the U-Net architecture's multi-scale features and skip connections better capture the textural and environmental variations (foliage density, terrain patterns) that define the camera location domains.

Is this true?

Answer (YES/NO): YES